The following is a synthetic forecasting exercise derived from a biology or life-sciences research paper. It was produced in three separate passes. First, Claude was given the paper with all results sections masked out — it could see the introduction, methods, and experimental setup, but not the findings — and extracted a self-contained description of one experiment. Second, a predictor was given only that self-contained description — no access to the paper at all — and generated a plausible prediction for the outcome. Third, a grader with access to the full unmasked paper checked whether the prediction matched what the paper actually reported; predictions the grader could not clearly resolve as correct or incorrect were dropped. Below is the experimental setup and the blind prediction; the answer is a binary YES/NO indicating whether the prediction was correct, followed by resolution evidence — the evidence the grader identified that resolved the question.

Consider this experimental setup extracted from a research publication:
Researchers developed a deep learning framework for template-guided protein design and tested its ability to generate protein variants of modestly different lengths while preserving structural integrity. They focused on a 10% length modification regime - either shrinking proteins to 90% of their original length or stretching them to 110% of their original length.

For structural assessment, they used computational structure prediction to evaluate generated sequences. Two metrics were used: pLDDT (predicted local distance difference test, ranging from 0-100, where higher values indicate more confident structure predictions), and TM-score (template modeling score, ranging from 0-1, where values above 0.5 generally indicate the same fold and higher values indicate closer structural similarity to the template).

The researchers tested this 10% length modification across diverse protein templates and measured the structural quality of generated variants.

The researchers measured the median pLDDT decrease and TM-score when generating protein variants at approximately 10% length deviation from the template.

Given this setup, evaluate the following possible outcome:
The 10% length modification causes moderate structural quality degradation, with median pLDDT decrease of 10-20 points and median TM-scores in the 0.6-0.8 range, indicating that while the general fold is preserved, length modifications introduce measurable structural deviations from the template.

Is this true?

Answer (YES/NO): YES